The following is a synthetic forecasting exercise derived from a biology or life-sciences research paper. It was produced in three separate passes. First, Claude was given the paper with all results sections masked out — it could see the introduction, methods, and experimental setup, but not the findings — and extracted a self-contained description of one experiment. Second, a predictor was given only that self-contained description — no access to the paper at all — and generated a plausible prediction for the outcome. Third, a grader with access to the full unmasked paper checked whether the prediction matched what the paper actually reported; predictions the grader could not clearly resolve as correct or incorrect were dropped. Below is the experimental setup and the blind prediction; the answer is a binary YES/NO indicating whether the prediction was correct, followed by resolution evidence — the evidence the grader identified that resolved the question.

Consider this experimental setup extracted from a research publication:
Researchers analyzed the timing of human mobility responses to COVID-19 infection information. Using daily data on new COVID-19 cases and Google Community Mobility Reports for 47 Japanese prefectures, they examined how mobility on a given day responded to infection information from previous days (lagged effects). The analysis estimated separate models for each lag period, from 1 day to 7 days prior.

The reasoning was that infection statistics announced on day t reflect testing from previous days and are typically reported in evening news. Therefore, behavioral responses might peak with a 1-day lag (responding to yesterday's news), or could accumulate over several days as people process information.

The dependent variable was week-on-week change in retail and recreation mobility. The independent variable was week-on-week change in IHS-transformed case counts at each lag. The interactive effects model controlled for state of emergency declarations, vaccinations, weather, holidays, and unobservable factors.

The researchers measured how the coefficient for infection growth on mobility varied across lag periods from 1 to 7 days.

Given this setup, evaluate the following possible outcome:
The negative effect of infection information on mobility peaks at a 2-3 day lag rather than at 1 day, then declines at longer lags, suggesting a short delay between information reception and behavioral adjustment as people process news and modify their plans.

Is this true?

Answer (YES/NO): NO